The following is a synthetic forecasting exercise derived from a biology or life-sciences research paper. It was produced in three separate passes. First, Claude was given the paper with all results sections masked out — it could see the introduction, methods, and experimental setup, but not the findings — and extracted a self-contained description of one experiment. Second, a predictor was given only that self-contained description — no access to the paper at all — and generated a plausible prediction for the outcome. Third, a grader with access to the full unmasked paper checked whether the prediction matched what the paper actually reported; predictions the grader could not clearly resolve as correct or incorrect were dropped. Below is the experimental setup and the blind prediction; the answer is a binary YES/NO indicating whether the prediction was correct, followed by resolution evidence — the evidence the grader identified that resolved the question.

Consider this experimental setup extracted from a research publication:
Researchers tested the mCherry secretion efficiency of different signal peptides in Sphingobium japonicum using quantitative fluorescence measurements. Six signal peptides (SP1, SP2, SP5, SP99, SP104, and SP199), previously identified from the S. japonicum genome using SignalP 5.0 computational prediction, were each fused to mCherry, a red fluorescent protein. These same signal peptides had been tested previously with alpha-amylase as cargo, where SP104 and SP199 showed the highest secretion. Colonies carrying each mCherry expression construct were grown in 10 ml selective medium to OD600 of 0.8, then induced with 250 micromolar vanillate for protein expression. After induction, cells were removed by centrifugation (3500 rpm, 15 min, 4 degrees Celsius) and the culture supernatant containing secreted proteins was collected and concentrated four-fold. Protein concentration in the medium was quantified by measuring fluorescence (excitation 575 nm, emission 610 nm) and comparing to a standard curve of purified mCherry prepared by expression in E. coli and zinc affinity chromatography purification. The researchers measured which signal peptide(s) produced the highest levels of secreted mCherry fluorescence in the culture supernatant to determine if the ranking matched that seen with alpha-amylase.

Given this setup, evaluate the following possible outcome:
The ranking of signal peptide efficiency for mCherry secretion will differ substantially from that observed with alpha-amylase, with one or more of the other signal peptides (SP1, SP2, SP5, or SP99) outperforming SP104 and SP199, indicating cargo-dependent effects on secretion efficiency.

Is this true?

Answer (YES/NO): NO